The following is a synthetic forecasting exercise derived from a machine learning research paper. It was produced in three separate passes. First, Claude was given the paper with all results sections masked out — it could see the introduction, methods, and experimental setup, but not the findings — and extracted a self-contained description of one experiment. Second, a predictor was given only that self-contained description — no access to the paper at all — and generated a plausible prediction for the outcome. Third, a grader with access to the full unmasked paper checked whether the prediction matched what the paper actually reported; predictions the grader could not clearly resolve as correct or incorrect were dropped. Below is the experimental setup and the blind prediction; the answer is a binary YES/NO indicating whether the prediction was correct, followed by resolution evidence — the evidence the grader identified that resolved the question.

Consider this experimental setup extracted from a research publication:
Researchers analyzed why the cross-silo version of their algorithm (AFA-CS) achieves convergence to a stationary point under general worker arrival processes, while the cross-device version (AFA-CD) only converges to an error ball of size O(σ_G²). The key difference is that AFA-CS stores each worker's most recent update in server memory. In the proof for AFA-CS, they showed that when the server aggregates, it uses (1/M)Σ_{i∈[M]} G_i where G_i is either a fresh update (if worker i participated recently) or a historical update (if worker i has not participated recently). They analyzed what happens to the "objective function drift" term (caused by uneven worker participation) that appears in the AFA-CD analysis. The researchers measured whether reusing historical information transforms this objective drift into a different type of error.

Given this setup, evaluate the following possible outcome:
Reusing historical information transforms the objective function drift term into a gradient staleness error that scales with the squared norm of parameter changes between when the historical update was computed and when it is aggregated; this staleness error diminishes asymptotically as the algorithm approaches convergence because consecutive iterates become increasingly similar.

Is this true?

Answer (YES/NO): NO